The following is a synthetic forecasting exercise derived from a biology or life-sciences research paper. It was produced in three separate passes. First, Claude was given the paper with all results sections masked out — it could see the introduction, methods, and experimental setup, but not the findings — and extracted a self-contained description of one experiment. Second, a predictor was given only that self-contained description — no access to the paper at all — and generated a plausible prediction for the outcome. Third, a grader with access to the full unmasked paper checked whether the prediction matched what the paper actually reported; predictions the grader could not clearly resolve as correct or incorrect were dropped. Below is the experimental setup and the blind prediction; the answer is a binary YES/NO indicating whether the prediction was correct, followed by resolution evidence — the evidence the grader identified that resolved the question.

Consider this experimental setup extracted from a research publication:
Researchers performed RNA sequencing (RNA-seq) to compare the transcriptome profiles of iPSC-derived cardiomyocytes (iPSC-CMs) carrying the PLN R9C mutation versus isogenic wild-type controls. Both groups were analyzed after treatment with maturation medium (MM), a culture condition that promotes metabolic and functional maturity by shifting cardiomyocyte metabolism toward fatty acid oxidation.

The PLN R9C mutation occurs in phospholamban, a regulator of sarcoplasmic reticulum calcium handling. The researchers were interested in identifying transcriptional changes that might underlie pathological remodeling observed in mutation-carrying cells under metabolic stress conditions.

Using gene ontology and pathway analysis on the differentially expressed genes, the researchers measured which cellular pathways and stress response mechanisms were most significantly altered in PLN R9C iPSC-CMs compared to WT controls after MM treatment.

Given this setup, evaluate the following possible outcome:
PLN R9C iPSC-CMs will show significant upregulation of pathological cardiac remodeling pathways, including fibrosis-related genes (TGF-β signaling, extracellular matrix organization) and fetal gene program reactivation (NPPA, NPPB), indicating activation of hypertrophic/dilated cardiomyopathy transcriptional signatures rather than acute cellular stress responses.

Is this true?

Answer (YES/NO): NO